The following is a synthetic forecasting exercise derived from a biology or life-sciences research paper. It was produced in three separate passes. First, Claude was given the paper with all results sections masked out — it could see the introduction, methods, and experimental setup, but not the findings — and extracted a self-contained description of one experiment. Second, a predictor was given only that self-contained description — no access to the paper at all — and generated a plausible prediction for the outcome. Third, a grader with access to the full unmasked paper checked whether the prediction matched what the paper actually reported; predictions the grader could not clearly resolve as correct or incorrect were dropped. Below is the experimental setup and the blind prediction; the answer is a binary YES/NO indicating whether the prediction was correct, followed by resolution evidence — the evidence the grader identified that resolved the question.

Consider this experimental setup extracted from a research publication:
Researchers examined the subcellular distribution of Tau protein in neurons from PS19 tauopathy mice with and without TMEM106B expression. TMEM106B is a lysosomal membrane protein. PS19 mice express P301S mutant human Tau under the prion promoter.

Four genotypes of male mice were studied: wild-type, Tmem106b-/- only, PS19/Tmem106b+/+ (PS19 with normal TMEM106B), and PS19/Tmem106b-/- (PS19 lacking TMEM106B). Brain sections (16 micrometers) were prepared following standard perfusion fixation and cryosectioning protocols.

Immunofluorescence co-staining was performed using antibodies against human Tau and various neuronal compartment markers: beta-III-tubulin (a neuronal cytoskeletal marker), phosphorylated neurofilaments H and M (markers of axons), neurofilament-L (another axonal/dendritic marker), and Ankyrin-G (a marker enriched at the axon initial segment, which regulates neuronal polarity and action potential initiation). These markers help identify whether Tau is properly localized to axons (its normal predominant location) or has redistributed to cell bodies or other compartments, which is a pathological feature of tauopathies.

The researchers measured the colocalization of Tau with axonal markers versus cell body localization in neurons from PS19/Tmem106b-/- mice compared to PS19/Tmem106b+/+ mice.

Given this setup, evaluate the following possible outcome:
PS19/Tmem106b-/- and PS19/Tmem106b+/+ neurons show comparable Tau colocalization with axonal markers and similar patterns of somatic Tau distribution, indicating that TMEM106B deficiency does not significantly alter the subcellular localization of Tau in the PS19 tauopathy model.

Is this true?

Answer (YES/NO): NO